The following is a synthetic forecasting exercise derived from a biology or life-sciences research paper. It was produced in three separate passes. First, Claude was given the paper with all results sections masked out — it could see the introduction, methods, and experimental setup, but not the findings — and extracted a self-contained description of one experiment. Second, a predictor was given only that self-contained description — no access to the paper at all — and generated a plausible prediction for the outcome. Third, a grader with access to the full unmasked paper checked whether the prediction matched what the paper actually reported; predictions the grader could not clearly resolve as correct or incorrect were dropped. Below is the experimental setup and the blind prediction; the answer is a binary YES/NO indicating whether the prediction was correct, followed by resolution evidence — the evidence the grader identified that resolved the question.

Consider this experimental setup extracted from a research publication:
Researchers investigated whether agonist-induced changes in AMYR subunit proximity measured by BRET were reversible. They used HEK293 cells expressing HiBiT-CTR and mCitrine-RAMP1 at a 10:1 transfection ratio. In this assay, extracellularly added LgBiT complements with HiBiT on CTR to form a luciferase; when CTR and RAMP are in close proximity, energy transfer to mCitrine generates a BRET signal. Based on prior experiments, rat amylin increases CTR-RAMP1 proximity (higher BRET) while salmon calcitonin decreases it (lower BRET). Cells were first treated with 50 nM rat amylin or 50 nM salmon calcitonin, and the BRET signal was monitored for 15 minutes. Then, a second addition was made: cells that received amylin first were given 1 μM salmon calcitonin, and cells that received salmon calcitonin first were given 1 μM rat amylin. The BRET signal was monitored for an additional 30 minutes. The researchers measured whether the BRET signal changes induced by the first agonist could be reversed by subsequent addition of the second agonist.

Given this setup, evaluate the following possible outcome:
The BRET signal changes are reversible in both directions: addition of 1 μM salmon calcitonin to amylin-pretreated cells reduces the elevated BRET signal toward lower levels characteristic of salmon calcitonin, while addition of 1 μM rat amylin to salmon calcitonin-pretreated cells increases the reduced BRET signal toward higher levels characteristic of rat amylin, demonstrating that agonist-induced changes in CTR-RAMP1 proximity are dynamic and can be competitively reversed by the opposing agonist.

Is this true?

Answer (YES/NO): YES